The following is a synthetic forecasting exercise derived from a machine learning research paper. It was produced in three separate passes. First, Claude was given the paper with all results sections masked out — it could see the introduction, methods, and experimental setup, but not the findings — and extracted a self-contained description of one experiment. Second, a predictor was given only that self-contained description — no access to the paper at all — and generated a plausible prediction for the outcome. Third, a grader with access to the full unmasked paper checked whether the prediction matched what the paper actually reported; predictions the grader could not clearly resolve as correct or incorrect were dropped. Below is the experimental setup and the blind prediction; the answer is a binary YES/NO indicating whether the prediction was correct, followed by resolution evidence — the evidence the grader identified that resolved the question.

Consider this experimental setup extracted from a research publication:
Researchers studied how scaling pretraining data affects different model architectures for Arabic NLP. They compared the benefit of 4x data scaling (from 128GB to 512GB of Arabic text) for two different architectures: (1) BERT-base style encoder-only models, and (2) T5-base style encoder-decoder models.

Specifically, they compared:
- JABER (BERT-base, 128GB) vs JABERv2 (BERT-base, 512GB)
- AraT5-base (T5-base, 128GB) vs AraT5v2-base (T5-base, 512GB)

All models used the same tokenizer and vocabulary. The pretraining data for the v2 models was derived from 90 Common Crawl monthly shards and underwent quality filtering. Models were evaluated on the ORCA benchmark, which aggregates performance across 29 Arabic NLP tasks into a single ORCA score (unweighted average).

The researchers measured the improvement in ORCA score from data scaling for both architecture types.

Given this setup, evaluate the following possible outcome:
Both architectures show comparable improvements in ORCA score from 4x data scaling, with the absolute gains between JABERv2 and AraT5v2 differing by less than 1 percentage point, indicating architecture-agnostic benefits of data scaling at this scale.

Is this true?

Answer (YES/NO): NO